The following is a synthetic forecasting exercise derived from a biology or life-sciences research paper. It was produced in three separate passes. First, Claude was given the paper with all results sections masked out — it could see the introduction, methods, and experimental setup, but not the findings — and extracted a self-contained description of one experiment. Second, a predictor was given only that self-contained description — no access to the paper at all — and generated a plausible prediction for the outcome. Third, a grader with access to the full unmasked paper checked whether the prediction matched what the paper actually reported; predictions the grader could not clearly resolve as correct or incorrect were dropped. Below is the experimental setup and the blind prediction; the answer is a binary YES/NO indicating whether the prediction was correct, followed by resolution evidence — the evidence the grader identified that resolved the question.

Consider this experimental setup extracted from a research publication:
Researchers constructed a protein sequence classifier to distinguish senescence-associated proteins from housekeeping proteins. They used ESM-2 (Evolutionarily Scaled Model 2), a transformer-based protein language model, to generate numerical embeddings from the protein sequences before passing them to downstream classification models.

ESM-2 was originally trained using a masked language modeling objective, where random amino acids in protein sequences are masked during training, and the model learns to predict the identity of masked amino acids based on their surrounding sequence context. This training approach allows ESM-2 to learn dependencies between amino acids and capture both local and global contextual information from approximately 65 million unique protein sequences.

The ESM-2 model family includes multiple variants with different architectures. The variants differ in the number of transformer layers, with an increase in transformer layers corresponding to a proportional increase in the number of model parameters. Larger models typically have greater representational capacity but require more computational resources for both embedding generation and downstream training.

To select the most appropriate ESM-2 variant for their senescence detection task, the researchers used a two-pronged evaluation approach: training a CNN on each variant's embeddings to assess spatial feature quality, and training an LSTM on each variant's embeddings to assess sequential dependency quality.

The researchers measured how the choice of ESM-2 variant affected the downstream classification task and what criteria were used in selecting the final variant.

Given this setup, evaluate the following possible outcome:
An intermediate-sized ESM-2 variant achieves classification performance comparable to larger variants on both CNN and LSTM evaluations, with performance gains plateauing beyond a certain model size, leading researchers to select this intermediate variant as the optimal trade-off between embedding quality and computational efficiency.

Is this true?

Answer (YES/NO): NO